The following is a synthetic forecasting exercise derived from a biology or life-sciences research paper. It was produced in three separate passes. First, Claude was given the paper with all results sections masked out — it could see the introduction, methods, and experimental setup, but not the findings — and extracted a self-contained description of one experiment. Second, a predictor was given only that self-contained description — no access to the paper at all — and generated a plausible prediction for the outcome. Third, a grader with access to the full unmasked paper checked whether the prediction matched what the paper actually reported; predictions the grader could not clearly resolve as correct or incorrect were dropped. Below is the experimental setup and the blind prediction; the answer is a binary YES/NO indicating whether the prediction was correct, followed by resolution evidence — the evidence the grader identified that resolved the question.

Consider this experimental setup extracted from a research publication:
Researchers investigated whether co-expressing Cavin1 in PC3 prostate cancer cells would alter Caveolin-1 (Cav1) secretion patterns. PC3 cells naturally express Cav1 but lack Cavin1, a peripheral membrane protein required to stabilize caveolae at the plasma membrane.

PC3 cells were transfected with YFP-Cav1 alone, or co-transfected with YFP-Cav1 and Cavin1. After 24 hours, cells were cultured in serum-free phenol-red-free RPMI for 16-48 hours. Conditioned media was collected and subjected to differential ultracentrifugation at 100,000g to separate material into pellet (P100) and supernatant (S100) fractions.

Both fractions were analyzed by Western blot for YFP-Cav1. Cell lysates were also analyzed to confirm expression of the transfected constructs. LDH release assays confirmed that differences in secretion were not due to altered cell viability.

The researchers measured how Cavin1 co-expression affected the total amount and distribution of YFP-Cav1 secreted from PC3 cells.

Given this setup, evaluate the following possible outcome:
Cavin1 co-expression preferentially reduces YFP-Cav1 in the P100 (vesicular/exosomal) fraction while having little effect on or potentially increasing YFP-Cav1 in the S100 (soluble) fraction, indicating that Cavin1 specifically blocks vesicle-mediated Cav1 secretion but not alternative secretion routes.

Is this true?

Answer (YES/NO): NO